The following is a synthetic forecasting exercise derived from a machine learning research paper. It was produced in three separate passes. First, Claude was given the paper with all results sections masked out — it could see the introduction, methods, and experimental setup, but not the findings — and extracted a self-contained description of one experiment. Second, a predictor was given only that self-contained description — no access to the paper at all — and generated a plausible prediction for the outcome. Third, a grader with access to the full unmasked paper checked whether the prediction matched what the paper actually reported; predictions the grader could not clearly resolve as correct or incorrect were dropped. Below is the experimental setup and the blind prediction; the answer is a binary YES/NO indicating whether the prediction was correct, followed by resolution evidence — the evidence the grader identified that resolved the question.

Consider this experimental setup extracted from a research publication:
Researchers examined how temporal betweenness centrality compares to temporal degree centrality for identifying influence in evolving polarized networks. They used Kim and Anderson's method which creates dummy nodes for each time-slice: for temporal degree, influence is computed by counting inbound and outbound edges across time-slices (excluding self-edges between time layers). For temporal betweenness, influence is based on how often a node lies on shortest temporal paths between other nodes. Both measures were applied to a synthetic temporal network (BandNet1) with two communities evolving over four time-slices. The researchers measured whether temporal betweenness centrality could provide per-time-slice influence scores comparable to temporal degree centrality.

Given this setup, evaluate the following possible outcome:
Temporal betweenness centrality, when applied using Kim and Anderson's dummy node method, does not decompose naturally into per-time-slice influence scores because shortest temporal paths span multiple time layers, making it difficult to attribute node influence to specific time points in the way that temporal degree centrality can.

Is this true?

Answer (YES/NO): YES